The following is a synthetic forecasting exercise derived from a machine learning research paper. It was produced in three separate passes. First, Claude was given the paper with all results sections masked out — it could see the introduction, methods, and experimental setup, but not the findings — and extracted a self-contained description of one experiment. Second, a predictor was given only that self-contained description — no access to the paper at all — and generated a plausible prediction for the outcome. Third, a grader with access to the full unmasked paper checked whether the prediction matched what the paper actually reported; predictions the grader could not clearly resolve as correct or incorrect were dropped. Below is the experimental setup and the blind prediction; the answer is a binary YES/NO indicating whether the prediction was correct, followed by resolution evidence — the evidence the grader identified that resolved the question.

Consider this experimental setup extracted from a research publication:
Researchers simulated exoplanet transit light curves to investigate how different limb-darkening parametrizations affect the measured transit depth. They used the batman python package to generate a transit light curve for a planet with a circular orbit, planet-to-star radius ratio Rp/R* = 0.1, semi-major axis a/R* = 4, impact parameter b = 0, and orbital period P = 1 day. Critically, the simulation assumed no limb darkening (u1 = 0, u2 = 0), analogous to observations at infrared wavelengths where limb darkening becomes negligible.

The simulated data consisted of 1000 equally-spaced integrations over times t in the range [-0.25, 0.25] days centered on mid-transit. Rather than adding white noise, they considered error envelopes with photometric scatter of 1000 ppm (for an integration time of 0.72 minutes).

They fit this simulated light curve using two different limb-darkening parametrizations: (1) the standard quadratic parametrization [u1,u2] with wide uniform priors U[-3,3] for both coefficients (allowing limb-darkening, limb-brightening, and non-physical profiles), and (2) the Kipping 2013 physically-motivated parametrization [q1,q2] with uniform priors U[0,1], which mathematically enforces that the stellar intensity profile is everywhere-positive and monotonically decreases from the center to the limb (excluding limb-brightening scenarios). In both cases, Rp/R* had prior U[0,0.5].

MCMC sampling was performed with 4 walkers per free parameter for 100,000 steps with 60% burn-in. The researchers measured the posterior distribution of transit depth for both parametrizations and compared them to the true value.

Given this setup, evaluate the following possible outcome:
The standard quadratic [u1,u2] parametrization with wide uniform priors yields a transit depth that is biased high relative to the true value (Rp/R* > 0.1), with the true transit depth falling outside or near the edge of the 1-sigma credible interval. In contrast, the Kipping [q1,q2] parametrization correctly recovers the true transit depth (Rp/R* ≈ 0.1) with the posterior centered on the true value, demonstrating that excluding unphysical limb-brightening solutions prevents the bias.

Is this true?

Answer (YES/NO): NO